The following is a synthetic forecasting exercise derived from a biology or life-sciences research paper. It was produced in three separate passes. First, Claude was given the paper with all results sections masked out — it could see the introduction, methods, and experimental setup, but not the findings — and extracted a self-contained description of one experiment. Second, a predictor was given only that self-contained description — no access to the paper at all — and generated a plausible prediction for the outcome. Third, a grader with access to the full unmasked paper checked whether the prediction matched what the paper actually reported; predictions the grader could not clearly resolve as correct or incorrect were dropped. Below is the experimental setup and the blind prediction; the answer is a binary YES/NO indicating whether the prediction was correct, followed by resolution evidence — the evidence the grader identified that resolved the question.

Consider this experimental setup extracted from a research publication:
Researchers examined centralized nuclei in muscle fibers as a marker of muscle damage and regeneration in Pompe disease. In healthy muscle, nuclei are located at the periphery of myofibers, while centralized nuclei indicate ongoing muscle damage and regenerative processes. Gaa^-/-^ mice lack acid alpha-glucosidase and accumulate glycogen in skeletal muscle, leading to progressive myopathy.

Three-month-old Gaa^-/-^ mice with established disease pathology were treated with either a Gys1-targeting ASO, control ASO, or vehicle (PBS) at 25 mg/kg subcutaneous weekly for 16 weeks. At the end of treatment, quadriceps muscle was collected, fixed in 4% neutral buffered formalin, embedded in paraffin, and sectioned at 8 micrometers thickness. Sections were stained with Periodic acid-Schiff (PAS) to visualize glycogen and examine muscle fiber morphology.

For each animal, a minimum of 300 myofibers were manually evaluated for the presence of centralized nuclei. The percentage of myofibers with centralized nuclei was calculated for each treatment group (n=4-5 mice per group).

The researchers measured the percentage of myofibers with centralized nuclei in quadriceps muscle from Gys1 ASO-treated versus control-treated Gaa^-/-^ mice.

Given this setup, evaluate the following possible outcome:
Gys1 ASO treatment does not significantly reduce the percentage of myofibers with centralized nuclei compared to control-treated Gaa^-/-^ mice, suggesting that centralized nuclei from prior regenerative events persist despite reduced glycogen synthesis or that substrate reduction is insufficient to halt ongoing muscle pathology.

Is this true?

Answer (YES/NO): YES